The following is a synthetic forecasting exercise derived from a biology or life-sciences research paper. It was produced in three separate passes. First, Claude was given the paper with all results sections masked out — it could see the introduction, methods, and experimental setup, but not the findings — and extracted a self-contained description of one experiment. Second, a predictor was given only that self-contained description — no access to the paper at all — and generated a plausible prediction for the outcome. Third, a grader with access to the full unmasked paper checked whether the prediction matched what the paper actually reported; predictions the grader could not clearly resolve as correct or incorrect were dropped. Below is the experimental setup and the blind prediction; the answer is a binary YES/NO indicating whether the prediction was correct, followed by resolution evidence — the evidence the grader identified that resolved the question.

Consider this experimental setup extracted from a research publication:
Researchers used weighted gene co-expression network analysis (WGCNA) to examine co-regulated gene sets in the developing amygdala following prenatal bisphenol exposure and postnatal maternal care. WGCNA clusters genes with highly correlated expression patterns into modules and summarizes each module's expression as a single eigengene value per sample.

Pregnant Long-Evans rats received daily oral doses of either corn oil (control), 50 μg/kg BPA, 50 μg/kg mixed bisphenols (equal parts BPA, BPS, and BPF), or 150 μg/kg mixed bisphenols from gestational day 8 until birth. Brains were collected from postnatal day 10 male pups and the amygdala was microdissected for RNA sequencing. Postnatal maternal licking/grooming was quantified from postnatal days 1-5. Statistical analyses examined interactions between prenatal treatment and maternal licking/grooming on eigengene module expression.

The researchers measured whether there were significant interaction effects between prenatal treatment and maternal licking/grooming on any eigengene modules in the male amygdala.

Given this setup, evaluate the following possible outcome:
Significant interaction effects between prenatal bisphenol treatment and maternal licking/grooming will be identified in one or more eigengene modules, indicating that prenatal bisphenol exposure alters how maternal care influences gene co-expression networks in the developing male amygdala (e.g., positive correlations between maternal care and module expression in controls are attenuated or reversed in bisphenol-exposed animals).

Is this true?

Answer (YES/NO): NO